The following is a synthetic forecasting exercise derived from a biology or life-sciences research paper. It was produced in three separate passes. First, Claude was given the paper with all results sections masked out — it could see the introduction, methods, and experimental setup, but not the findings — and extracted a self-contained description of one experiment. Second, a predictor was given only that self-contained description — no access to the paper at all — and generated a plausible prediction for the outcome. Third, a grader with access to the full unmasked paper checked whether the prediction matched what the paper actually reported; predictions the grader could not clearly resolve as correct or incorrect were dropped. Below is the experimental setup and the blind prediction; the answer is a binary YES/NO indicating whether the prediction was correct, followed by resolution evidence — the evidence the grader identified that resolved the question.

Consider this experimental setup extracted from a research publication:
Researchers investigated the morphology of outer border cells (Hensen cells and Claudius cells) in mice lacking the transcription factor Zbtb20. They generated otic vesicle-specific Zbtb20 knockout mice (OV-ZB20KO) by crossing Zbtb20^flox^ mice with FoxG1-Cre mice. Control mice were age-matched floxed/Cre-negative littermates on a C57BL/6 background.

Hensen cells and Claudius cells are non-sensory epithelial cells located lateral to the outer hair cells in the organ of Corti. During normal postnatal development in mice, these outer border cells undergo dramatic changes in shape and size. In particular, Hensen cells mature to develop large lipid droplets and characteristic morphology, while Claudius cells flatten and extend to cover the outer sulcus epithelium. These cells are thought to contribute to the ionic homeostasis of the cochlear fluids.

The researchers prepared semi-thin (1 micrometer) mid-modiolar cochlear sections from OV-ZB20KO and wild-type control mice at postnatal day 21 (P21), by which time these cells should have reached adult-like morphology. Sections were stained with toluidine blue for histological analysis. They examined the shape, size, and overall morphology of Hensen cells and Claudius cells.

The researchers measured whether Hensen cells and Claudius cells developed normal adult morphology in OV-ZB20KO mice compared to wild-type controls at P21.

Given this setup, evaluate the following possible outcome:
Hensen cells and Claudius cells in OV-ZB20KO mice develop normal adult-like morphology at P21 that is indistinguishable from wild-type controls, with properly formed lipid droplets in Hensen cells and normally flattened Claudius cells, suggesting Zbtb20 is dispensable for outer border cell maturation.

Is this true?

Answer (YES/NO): NO